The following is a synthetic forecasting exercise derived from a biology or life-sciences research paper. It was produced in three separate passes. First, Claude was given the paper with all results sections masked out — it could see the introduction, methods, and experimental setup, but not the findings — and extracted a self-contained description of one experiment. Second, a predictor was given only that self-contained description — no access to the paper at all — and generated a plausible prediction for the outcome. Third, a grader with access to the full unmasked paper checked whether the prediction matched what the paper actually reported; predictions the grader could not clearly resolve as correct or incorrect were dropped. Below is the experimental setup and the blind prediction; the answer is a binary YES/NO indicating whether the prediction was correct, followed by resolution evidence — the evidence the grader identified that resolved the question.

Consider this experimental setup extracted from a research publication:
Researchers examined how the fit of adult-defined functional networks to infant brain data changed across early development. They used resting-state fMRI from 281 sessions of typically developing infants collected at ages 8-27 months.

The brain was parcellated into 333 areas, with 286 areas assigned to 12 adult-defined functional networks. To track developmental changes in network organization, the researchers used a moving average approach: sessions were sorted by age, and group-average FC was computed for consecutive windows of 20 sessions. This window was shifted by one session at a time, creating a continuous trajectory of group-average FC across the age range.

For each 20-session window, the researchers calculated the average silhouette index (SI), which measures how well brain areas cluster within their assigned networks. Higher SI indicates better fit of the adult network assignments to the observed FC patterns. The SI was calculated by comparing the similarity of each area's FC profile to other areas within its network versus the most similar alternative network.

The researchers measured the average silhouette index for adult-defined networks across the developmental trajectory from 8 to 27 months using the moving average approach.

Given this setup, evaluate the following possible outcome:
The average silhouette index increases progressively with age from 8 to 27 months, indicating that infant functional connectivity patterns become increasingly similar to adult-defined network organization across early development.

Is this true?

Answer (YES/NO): NO